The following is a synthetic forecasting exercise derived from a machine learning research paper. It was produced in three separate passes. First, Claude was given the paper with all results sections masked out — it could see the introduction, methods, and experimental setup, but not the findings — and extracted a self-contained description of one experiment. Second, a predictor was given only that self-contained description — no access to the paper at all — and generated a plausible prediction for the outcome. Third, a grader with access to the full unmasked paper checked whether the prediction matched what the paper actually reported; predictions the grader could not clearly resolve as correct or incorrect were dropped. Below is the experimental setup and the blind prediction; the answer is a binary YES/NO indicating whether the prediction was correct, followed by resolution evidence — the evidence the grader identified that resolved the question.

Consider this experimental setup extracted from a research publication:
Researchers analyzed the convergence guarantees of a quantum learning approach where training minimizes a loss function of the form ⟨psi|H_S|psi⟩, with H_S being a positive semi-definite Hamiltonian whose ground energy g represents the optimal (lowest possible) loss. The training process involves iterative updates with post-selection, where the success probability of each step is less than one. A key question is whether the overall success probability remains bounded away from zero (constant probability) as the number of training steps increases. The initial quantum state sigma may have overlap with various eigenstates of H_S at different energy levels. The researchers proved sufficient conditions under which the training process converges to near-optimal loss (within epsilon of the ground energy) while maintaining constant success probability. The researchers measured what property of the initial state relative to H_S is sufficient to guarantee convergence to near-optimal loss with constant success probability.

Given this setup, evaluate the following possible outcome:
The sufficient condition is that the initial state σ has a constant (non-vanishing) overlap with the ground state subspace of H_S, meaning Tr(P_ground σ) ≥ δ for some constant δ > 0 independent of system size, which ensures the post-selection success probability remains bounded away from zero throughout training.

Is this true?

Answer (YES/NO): NO